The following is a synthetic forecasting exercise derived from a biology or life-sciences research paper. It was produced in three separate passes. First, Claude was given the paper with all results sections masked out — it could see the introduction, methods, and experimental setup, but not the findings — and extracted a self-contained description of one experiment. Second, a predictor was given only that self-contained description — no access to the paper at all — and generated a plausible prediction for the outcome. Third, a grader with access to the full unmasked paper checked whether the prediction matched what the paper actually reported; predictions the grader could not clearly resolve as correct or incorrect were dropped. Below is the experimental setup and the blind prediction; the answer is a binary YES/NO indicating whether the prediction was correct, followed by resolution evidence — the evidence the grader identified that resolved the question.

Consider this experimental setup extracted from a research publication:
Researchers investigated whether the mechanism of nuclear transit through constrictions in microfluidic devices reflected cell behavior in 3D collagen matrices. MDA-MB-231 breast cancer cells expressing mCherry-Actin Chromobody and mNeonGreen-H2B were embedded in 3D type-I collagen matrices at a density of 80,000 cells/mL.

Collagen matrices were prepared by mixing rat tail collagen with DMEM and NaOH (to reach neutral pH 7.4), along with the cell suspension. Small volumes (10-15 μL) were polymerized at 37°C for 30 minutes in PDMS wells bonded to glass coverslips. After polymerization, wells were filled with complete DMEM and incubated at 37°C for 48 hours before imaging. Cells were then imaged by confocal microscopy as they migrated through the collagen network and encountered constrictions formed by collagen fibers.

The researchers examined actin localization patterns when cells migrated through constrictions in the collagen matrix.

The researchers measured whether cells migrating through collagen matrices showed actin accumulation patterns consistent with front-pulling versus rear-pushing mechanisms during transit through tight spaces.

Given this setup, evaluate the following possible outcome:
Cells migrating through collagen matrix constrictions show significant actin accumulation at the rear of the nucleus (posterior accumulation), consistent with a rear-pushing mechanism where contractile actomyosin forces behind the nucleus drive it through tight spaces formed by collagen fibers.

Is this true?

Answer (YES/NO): YES